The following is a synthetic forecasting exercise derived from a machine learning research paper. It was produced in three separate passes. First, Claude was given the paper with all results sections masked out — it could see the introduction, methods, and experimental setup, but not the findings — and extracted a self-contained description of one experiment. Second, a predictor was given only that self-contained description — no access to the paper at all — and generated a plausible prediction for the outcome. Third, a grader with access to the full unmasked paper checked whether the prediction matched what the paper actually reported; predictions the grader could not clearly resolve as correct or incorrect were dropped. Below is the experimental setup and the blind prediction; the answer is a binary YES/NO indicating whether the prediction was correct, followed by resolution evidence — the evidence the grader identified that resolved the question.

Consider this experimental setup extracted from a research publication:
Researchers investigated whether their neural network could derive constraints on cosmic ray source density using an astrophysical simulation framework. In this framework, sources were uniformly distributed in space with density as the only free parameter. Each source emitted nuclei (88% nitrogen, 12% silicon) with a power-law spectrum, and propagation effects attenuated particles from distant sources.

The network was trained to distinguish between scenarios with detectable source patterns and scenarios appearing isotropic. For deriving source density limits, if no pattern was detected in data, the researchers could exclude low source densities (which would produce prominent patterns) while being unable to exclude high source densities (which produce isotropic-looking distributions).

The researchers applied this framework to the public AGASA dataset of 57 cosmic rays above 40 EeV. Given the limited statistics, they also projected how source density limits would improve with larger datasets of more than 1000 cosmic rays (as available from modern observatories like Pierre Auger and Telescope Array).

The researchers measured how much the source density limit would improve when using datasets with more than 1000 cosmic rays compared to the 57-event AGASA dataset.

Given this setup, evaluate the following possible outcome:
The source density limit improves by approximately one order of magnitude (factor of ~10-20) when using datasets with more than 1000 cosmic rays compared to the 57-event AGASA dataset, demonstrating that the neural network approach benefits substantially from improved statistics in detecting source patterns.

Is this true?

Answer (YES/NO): YES